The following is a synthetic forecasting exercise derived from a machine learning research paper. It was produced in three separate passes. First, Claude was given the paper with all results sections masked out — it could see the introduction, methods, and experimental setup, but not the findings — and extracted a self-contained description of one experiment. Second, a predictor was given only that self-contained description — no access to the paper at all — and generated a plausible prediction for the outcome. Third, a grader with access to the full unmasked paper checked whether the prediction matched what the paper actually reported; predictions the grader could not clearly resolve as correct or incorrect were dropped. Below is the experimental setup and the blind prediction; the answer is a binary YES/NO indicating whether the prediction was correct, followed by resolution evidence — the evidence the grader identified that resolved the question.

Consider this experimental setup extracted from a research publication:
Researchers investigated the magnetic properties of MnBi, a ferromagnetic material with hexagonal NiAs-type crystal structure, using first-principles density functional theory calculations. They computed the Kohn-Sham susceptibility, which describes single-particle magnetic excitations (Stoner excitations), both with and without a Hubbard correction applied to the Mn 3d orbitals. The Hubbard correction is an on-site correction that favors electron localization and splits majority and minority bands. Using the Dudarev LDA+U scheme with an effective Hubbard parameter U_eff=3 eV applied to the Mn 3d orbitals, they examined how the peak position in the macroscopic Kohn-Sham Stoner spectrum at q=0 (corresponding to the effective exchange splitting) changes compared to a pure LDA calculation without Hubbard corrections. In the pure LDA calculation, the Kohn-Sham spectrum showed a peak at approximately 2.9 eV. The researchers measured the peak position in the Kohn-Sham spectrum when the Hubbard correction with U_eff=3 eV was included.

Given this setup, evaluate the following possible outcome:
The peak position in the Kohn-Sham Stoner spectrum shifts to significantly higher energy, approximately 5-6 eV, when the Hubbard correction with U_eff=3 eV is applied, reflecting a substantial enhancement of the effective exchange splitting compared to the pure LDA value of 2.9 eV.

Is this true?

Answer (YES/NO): NO